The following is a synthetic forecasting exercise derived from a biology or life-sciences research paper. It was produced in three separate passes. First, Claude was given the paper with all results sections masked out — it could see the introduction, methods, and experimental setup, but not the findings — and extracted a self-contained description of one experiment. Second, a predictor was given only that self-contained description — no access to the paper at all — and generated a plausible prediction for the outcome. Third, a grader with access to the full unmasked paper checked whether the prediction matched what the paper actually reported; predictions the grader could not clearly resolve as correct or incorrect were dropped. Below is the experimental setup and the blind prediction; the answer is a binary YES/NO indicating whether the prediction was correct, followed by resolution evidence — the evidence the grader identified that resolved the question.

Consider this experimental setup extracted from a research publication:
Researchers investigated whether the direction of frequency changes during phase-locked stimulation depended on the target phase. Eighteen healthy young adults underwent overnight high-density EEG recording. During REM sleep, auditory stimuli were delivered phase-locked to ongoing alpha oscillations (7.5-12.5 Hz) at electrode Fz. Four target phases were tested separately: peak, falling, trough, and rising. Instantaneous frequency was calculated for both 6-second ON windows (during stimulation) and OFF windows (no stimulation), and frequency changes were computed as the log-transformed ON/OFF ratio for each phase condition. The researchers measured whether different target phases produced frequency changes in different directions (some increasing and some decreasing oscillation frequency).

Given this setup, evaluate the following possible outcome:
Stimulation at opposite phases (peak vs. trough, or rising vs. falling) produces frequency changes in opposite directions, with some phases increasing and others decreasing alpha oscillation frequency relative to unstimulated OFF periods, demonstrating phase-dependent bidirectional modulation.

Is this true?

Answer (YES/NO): YES